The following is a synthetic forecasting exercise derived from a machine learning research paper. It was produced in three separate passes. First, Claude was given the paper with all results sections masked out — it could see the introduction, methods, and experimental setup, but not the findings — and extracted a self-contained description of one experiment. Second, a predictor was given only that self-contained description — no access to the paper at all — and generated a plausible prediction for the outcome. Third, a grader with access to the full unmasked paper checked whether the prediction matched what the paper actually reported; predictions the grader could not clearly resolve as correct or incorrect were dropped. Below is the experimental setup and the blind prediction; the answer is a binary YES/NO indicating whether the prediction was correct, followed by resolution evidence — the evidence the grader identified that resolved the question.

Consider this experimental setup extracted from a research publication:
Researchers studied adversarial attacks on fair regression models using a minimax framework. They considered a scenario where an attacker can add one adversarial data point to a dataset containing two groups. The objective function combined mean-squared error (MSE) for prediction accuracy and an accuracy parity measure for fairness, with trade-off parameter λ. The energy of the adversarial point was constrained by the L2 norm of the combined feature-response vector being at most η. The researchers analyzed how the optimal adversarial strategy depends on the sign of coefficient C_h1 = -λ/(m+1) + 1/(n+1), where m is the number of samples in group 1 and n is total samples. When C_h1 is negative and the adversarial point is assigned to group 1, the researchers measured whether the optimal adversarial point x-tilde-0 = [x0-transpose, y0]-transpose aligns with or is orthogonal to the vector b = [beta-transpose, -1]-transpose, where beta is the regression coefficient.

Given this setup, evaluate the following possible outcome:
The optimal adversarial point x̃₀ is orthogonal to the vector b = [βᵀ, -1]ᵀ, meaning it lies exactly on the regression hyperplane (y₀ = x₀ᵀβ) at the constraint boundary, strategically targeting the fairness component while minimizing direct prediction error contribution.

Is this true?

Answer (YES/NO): YES